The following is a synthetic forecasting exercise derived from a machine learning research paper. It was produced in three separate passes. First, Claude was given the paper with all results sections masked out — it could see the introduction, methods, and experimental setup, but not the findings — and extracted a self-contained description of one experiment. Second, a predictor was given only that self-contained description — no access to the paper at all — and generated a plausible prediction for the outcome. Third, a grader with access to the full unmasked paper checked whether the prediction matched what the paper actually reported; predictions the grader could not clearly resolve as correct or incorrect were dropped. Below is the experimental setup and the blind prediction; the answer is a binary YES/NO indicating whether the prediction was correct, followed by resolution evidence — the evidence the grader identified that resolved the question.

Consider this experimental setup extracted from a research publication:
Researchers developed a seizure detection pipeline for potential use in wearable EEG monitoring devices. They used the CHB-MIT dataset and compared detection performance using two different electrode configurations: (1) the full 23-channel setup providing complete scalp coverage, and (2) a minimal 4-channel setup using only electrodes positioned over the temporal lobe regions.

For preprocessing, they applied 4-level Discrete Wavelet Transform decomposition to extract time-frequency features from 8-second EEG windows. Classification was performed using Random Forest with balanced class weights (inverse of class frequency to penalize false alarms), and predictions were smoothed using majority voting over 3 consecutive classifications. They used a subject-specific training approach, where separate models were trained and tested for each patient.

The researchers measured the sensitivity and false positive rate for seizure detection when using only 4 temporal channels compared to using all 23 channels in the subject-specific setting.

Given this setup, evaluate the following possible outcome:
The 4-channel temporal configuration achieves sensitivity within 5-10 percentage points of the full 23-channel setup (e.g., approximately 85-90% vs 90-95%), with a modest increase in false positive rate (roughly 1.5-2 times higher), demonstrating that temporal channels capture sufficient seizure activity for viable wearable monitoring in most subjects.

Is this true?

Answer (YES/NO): NO